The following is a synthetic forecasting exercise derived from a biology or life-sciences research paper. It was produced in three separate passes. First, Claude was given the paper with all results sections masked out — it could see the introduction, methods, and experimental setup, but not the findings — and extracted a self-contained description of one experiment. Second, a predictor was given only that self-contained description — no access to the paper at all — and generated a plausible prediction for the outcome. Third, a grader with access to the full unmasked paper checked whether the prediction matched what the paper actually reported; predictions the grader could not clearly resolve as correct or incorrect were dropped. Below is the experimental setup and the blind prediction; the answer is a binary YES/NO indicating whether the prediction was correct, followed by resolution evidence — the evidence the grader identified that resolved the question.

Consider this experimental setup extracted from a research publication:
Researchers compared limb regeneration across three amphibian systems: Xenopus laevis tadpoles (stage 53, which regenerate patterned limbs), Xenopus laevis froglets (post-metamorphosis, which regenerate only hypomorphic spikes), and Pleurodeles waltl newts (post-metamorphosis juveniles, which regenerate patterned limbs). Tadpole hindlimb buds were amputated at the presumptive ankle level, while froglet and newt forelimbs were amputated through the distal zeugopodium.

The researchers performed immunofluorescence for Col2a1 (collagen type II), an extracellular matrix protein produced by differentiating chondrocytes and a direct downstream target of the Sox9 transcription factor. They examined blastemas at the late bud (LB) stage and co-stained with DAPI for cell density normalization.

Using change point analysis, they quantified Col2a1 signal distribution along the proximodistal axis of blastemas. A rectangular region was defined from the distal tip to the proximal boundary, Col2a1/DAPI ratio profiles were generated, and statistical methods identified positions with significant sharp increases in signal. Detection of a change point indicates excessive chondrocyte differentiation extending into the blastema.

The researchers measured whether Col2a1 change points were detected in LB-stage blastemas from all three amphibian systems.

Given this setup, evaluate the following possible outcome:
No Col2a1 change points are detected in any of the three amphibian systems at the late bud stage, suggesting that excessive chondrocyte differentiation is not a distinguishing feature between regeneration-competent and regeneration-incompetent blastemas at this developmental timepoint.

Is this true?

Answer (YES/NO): NO